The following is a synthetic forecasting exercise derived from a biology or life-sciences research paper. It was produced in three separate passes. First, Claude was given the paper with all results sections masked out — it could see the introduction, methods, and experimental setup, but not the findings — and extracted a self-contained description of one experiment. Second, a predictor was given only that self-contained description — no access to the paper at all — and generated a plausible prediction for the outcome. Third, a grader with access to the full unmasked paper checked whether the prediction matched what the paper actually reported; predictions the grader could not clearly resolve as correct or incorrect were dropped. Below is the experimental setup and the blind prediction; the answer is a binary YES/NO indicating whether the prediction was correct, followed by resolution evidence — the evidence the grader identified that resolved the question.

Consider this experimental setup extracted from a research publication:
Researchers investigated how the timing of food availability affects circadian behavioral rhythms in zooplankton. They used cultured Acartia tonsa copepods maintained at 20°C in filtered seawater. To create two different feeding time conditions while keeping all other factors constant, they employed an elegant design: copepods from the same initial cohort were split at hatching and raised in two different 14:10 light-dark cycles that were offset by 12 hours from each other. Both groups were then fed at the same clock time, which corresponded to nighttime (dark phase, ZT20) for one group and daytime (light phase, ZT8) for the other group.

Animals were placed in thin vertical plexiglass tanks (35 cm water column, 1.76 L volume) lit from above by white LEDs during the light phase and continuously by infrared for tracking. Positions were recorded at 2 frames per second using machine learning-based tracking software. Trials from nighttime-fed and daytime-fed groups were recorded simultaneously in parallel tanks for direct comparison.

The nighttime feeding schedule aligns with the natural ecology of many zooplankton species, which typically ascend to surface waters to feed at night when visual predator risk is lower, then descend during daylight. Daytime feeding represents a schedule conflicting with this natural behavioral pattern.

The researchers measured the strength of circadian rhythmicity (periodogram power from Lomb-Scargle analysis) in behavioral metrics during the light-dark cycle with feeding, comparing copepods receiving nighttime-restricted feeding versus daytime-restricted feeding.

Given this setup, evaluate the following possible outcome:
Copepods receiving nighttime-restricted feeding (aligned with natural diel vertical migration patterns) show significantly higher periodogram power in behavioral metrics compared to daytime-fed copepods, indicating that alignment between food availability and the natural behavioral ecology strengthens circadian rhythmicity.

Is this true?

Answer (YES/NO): YES